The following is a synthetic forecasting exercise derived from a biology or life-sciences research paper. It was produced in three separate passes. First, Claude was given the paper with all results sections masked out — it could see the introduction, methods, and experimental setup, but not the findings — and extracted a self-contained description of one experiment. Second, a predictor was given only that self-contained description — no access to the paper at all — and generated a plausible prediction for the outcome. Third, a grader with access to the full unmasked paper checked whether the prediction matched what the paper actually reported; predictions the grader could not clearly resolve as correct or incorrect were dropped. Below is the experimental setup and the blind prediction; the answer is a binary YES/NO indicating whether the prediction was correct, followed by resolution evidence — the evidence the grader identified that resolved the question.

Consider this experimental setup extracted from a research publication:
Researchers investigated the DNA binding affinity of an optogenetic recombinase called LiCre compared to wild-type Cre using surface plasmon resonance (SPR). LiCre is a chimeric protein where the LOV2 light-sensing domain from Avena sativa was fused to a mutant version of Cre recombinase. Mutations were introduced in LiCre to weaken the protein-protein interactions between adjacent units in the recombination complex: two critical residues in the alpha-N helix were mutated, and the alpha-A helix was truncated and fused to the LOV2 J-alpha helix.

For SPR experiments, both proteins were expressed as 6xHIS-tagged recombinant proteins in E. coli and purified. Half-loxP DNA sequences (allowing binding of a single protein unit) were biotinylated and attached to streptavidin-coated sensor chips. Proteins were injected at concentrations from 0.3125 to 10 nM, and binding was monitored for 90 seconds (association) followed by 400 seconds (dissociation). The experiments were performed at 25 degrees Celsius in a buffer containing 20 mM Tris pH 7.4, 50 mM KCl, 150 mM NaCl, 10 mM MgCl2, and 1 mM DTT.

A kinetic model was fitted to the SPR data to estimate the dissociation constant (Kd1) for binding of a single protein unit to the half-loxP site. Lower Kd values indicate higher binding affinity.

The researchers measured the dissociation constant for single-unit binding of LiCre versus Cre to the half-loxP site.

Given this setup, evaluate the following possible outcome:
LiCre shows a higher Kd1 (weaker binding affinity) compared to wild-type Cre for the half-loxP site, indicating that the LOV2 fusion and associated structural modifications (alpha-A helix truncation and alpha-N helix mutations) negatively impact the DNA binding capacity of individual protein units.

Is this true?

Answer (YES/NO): NO